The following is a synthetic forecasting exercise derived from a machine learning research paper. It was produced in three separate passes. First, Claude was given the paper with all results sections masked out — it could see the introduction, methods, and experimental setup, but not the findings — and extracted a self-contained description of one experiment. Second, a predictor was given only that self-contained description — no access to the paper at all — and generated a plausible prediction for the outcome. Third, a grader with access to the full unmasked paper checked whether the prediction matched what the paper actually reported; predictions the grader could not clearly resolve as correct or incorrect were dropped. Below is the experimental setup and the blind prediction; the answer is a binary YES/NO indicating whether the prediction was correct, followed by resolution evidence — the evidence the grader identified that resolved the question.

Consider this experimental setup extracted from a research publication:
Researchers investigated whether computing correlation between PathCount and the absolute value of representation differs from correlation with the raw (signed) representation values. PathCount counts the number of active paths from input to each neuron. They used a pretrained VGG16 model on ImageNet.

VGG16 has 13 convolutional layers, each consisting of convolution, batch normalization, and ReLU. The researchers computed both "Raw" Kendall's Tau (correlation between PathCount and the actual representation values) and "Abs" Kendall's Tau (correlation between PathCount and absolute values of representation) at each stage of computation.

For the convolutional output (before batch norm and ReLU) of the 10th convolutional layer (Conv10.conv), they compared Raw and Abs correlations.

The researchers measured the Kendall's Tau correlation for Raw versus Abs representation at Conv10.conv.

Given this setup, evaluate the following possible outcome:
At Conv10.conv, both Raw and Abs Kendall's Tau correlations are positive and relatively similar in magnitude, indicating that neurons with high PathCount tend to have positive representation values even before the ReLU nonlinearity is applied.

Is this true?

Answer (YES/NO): NO